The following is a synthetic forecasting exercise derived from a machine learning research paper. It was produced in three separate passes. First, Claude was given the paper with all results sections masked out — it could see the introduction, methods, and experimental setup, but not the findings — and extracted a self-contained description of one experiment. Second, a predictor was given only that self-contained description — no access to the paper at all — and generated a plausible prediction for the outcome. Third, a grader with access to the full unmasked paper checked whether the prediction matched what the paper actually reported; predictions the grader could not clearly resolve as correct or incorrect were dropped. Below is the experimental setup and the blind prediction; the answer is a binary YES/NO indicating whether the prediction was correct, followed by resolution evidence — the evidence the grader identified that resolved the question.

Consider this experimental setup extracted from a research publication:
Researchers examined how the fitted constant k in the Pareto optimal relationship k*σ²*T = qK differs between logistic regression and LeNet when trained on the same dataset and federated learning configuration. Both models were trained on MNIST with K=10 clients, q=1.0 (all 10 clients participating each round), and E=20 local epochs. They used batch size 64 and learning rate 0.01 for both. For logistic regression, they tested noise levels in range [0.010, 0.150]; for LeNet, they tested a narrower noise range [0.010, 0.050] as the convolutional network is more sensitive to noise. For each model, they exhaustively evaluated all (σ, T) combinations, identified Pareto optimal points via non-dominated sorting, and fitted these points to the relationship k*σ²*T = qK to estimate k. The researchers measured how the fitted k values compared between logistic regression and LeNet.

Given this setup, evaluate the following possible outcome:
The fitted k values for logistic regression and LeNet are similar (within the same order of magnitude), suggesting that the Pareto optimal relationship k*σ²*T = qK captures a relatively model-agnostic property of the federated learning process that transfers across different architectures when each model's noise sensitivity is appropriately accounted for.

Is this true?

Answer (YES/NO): NO